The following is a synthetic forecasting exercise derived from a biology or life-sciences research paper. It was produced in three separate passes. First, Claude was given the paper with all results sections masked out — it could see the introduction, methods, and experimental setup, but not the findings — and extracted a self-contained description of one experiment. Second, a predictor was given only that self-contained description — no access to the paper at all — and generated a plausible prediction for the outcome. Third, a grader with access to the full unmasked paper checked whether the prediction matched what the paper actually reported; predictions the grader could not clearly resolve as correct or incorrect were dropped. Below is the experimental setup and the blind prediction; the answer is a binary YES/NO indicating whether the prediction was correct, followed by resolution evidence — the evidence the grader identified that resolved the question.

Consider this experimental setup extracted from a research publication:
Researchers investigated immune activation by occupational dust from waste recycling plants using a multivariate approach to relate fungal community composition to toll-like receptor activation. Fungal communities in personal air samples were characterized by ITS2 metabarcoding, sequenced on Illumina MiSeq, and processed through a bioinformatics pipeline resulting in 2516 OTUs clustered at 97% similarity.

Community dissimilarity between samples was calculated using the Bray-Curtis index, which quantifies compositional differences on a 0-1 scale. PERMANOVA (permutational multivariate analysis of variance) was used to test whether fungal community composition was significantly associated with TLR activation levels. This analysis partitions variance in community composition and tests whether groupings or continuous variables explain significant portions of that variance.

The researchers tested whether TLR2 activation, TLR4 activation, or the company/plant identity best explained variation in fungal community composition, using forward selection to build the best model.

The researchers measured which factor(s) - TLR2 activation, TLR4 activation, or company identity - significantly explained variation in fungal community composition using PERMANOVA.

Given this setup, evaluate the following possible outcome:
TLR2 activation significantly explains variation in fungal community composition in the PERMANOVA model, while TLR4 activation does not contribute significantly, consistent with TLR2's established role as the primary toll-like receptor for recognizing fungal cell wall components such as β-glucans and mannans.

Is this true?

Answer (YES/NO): NO